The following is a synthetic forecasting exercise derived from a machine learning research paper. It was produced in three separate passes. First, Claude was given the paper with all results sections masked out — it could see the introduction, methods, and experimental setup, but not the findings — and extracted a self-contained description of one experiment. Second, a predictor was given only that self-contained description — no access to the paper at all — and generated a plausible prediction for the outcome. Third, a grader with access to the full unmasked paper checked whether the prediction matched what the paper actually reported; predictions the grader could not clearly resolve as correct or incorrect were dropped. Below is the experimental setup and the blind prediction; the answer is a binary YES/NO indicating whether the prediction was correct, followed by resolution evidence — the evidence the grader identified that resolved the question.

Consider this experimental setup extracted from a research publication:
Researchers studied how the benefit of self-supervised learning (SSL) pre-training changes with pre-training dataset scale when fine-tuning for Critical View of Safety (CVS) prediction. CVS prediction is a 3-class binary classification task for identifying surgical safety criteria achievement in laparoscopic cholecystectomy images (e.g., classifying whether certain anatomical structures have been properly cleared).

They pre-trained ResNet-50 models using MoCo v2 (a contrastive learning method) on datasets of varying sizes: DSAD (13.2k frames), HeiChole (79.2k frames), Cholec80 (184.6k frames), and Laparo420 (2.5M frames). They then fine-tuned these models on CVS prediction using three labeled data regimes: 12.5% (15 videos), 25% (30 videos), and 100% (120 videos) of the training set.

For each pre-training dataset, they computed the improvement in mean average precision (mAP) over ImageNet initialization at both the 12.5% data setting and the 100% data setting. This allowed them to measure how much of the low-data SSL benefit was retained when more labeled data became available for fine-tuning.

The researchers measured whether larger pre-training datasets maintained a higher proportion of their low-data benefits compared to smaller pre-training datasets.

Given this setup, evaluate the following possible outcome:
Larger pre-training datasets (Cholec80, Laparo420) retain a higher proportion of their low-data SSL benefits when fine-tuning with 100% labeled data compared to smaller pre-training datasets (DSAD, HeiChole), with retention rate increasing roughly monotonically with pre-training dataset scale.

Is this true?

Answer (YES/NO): YES